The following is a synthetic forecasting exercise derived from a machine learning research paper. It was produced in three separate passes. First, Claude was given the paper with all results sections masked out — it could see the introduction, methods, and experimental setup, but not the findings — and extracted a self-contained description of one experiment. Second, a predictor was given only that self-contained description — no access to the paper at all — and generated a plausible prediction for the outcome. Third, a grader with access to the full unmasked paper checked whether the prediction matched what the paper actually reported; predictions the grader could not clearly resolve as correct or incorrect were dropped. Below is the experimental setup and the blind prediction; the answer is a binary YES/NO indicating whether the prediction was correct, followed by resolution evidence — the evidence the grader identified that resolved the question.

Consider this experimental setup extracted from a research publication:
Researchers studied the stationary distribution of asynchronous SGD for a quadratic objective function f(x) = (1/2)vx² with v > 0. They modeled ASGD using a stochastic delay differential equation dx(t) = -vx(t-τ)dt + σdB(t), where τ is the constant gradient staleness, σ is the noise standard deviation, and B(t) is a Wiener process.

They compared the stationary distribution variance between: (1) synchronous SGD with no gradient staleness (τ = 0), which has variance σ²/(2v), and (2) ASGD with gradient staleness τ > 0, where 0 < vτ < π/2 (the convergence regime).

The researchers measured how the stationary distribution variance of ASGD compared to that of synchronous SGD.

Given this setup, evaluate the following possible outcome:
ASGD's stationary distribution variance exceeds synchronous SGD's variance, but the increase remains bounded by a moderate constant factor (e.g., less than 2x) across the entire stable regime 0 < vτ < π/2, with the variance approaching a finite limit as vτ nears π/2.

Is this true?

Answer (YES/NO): NO